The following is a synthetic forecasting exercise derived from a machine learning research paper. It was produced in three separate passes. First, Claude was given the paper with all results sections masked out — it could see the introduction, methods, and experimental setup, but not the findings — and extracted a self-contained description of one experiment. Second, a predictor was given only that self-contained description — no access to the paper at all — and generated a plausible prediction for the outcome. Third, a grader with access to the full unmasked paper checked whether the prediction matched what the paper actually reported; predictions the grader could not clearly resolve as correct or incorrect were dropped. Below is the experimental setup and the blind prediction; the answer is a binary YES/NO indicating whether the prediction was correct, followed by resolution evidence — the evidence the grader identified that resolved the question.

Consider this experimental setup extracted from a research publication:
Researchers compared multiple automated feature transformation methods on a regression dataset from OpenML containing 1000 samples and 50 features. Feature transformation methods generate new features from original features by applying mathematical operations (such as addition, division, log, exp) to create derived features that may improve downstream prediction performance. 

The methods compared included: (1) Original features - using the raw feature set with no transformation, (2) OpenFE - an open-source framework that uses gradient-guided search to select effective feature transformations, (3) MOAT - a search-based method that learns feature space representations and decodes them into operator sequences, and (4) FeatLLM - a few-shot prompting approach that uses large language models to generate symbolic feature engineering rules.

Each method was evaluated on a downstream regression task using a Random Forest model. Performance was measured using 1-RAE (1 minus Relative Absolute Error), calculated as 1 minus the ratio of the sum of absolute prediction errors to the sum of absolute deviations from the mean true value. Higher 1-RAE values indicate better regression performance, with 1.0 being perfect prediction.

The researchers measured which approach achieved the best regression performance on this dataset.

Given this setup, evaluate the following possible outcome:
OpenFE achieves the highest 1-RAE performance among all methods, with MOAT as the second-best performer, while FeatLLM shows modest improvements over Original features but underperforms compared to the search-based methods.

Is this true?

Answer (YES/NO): NO